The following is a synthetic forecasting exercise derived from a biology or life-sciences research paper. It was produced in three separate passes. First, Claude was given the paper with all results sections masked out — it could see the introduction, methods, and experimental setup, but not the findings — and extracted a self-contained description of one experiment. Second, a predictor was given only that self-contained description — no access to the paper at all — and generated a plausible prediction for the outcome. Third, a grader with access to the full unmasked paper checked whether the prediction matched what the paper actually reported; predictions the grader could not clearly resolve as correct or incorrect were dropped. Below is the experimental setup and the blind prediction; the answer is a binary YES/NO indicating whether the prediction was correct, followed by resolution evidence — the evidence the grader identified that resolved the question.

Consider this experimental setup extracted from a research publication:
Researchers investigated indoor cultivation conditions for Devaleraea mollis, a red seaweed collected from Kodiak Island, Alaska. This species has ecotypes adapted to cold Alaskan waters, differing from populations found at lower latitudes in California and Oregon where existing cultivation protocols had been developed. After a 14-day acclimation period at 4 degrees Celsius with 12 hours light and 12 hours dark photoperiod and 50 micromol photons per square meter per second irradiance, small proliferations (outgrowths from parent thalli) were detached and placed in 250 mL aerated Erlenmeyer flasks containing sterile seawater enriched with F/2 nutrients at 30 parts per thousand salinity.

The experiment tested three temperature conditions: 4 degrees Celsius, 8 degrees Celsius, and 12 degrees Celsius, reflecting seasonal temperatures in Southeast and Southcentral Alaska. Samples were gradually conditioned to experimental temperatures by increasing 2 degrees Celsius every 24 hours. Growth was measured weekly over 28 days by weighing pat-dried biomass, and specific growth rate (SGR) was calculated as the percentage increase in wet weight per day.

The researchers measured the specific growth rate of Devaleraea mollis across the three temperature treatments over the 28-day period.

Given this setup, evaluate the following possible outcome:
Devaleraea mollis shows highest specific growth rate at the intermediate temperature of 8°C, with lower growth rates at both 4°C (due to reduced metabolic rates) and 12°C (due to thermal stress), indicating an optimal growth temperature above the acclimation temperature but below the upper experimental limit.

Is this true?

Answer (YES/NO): NO